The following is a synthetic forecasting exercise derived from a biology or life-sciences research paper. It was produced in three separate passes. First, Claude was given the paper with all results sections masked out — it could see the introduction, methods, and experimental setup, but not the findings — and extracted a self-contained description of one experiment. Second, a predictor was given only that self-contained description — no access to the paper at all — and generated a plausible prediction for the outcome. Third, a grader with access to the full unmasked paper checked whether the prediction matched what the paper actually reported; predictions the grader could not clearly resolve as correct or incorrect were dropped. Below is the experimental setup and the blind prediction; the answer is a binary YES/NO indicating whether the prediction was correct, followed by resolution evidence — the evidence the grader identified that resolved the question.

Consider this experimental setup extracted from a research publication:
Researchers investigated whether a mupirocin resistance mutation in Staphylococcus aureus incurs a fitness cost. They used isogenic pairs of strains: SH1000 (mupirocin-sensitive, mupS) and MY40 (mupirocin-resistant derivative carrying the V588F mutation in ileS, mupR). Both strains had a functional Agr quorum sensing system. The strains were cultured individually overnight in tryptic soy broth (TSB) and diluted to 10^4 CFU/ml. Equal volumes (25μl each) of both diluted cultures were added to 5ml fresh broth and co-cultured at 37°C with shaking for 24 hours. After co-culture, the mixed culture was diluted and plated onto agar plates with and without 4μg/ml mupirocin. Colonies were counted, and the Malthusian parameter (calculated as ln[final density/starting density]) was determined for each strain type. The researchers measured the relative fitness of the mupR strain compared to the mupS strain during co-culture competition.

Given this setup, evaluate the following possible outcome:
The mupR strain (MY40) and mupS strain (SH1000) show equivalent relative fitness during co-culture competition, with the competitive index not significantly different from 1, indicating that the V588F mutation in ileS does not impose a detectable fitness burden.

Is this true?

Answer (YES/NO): YES